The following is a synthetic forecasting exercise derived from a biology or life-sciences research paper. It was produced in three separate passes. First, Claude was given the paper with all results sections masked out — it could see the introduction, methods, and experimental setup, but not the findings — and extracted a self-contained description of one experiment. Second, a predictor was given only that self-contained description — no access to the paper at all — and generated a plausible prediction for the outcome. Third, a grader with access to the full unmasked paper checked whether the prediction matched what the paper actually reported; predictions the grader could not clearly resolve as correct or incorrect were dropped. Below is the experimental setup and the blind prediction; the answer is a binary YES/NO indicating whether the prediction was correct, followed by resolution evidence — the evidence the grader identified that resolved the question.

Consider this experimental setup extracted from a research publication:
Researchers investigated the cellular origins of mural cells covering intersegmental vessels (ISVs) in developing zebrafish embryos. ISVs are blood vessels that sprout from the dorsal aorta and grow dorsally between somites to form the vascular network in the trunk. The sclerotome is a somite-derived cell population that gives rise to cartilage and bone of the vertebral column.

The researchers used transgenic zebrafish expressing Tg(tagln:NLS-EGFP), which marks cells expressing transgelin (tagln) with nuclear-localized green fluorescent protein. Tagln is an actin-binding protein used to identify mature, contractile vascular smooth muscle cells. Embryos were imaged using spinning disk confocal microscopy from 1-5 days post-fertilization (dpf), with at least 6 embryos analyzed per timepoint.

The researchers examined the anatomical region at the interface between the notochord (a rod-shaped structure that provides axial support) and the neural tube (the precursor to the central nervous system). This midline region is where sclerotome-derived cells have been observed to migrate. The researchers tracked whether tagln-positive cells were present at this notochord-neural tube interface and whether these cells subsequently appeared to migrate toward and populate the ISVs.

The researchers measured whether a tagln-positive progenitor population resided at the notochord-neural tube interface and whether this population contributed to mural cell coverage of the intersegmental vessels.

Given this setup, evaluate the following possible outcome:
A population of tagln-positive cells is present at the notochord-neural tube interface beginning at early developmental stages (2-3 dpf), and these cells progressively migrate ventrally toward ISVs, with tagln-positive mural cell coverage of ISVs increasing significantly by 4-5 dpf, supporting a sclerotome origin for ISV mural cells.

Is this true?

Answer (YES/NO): NO